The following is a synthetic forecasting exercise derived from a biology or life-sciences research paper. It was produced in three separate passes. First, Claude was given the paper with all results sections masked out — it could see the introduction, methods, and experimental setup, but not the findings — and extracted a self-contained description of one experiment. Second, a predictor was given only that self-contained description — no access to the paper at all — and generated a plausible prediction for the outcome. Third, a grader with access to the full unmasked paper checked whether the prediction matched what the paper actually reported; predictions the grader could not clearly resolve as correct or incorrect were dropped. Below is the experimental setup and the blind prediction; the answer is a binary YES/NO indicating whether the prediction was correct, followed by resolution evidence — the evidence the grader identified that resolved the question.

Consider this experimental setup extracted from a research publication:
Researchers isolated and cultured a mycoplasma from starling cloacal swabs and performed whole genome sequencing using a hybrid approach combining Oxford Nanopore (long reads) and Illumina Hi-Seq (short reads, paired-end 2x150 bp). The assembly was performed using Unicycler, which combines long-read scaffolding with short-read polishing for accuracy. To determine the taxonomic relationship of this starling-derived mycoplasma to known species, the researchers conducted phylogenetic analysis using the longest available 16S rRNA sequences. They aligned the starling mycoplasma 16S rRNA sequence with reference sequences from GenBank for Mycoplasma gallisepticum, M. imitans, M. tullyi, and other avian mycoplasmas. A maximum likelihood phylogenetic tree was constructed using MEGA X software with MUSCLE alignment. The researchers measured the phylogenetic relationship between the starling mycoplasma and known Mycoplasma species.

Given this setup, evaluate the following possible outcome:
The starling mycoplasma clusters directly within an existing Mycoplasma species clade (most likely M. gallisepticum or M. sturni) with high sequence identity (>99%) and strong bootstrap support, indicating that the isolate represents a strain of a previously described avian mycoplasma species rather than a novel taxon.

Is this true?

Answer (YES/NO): NO